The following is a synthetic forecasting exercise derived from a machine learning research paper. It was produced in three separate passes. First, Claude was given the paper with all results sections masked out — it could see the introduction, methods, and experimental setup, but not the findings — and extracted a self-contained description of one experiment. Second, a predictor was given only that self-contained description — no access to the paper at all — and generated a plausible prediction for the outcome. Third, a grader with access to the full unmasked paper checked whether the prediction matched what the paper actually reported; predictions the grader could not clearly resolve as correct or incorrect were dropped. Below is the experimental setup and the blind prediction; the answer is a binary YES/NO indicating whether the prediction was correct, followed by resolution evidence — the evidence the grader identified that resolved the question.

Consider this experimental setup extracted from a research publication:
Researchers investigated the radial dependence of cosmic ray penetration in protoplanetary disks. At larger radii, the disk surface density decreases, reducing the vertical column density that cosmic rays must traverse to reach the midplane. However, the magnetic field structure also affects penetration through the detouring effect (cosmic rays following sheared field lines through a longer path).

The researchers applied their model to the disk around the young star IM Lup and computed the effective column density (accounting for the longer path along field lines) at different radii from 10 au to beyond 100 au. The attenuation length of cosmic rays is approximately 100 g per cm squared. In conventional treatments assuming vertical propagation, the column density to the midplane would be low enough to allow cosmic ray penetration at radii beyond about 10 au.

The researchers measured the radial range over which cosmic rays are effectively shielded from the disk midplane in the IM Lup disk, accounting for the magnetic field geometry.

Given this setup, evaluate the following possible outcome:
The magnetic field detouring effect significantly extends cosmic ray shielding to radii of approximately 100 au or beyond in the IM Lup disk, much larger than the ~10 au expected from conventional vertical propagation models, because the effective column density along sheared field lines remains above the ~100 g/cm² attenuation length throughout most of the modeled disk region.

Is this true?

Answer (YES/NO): YES